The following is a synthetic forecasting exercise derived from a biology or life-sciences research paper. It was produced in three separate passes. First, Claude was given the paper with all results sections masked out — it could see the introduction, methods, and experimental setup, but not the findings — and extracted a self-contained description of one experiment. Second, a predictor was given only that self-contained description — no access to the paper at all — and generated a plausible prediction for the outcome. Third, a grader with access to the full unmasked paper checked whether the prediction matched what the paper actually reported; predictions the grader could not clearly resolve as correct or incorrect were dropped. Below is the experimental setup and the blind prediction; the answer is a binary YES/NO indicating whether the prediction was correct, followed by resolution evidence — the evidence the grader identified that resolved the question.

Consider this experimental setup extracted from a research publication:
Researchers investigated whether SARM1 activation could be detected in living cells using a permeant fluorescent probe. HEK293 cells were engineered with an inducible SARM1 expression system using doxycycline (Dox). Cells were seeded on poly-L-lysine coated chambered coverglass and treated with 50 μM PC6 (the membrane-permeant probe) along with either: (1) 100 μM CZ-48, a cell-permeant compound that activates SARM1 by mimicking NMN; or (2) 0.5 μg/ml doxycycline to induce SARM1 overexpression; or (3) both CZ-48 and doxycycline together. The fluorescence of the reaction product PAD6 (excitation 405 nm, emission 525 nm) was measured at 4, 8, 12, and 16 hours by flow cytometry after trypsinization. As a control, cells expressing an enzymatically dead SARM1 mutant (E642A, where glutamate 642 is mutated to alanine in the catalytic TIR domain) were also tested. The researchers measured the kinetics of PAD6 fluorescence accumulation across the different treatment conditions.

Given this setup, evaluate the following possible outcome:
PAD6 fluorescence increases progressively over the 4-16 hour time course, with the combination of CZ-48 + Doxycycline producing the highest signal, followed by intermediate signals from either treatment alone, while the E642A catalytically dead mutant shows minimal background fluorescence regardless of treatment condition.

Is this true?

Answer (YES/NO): NO